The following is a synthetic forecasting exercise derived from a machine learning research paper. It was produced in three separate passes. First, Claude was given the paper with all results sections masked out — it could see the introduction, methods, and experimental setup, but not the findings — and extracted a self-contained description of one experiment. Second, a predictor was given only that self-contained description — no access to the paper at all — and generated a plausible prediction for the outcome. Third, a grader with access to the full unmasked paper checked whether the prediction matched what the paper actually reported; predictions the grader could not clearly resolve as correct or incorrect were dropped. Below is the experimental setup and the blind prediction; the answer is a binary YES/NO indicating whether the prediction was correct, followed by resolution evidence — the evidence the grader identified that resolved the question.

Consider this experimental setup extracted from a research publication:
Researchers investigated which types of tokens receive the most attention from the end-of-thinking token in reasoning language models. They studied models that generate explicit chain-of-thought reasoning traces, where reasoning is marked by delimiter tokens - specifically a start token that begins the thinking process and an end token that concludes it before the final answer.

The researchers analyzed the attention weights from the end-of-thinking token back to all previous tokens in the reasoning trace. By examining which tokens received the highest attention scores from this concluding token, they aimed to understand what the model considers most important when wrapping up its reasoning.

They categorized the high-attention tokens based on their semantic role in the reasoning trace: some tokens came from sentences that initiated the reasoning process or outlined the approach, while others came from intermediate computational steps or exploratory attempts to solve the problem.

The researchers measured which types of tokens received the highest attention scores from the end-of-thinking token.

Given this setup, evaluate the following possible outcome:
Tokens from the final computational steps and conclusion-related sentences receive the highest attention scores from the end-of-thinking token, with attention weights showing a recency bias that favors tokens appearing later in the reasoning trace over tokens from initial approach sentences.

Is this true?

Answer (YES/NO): NO